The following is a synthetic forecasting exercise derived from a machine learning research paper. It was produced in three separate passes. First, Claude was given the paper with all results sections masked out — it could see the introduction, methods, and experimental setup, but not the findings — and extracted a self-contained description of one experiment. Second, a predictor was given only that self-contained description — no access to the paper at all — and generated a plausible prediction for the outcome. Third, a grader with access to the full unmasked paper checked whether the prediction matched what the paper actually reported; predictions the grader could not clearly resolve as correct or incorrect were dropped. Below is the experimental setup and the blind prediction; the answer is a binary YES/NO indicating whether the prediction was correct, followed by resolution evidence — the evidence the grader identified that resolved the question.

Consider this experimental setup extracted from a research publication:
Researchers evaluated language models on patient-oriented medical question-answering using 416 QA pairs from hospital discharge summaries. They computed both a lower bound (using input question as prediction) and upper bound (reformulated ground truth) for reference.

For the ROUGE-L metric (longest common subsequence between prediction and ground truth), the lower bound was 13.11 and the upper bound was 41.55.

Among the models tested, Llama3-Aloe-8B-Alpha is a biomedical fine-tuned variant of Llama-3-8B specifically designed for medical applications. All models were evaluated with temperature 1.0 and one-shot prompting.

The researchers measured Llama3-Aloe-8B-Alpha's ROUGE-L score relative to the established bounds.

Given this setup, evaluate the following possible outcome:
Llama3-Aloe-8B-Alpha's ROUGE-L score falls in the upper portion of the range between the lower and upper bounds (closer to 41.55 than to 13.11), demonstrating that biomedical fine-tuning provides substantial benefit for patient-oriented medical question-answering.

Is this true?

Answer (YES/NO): NO